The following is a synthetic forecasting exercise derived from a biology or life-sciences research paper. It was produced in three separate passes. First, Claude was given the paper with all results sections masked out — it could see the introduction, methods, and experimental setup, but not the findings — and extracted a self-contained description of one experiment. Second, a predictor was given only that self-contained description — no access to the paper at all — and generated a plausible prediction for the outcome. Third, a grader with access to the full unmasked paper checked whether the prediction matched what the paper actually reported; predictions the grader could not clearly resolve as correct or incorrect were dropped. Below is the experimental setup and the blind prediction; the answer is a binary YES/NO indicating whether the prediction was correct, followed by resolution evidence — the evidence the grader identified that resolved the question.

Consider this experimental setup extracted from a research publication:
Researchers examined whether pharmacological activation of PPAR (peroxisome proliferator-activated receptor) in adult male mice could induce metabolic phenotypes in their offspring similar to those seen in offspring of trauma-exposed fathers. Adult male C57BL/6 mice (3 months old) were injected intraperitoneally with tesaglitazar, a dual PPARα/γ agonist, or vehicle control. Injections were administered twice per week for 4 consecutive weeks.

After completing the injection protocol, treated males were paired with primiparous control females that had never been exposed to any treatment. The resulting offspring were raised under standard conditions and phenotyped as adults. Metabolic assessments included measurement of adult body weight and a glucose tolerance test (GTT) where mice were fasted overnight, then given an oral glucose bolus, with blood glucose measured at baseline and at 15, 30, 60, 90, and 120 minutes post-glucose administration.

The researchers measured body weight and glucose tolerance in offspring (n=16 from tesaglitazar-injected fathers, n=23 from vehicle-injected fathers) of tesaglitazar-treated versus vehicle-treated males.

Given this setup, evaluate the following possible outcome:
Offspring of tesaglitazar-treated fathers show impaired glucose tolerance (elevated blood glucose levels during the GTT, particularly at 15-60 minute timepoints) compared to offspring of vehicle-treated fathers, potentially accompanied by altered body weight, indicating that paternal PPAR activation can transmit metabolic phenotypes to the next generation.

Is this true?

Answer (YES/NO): NO